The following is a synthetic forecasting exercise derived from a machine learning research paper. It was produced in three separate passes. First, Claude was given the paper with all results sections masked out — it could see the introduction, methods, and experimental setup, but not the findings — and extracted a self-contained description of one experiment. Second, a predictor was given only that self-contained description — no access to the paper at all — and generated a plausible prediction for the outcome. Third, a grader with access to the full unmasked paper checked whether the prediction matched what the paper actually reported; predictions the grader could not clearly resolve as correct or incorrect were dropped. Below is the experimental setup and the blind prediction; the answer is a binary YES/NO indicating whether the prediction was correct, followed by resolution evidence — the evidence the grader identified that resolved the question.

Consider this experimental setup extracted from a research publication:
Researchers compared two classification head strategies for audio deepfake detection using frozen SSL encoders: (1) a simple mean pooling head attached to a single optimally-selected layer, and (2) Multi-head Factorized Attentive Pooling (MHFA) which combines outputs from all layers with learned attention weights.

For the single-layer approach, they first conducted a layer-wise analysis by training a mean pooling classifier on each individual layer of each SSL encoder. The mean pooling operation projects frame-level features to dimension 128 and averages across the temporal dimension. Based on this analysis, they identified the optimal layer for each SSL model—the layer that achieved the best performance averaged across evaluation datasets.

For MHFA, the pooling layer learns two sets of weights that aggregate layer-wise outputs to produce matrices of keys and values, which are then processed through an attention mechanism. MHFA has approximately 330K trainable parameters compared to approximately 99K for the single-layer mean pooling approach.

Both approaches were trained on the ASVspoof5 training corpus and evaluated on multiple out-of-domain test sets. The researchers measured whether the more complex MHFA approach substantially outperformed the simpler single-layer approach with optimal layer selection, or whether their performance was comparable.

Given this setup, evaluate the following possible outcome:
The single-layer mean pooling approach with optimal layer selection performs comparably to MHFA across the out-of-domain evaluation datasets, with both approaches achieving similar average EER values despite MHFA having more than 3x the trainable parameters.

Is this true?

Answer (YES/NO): YES